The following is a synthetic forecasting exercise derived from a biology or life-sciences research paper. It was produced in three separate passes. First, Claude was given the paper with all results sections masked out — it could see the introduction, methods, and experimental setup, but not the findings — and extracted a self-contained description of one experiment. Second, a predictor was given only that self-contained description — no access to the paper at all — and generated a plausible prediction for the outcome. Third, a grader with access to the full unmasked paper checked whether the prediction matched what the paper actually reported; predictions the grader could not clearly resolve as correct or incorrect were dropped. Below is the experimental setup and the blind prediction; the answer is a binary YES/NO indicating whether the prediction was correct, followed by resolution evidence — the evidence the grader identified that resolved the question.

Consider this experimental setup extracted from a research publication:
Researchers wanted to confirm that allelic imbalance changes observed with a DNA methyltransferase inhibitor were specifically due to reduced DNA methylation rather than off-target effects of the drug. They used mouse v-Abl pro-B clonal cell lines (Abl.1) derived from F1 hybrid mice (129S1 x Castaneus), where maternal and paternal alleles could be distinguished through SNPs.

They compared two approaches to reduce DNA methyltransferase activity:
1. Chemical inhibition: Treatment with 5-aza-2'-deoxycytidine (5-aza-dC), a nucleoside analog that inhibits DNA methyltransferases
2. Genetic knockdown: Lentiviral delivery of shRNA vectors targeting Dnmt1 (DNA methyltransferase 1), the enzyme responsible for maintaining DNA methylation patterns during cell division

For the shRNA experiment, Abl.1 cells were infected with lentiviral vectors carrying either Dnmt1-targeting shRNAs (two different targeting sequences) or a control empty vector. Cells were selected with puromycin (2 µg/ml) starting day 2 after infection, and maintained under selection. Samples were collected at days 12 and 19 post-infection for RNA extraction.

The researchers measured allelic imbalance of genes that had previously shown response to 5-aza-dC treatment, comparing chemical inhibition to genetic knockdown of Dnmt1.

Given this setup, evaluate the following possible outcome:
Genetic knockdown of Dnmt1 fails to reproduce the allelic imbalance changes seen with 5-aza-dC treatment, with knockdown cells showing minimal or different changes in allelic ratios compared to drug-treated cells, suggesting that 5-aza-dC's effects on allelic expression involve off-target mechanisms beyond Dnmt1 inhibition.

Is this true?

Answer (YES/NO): NO